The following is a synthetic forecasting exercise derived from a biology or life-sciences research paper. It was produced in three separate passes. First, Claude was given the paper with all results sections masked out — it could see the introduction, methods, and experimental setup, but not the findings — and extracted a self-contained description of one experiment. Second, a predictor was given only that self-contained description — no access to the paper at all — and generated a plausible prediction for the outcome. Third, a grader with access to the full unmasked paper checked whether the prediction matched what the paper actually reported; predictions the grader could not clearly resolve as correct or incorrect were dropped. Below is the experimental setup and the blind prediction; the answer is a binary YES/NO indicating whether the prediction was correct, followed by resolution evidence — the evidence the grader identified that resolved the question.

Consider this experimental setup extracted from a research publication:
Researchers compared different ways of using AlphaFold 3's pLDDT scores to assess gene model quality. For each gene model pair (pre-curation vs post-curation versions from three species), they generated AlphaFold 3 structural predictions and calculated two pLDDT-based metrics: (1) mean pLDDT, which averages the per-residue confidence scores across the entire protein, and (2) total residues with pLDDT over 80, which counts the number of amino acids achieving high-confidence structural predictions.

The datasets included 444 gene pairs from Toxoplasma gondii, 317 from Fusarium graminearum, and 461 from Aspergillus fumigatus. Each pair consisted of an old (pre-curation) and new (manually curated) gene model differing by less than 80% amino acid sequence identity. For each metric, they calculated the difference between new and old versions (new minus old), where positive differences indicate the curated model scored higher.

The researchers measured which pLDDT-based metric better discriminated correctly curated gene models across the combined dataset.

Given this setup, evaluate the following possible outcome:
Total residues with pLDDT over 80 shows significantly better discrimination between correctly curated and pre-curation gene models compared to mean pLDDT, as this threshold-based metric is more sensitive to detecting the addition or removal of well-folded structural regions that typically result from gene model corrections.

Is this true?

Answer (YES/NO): YES